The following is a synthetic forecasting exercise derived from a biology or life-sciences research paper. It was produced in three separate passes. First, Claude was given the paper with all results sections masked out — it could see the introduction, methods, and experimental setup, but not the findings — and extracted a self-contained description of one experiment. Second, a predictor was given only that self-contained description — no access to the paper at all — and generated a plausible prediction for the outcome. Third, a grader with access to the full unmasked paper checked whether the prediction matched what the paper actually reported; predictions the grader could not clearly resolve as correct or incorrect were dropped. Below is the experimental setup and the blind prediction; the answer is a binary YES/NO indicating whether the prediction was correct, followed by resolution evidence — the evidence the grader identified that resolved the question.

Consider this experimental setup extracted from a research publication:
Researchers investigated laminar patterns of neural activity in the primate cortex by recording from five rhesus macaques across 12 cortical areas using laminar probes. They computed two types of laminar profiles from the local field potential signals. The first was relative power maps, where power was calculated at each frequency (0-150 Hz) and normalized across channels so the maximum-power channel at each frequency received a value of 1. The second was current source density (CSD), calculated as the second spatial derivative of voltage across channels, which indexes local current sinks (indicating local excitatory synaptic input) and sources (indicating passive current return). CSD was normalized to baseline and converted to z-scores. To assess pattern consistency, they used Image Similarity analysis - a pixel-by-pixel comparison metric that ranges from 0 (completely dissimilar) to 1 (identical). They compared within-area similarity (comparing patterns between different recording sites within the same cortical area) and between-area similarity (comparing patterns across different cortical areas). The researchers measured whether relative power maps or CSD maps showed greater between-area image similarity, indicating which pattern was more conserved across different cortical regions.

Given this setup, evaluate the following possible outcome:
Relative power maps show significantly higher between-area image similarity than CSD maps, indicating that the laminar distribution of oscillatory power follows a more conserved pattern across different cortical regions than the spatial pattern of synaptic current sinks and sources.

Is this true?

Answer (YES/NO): YES